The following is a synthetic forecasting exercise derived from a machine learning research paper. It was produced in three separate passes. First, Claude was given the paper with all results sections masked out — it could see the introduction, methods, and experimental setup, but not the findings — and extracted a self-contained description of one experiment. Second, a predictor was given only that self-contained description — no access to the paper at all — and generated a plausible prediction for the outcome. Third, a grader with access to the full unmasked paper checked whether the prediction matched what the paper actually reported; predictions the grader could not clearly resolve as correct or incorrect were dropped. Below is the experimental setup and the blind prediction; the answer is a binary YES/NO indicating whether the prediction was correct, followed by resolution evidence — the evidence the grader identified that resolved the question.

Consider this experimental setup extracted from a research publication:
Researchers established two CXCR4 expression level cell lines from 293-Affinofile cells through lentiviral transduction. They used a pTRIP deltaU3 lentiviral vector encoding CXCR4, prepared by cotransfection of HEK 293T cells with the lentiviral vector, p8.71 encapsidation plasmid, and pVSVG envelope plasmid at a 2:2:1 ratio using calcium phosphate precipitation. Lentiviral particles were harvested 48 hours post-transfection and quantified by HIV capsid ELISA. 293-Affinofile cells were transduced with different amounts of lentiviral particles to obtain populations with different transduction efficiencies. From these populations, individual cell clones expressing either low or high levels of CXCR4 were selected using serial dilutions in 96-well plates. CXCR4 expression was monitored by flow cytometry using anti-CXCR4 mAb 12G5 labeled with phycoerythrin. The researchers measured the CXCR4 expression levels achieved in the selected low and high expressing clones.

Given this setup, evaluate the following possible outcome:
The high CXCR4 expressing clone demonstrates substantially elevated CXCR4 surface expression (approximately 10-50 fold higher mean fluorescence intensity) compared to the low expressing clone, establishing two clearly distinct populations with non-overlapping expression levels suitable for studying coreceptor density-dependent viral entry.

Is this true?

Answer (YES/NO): NO